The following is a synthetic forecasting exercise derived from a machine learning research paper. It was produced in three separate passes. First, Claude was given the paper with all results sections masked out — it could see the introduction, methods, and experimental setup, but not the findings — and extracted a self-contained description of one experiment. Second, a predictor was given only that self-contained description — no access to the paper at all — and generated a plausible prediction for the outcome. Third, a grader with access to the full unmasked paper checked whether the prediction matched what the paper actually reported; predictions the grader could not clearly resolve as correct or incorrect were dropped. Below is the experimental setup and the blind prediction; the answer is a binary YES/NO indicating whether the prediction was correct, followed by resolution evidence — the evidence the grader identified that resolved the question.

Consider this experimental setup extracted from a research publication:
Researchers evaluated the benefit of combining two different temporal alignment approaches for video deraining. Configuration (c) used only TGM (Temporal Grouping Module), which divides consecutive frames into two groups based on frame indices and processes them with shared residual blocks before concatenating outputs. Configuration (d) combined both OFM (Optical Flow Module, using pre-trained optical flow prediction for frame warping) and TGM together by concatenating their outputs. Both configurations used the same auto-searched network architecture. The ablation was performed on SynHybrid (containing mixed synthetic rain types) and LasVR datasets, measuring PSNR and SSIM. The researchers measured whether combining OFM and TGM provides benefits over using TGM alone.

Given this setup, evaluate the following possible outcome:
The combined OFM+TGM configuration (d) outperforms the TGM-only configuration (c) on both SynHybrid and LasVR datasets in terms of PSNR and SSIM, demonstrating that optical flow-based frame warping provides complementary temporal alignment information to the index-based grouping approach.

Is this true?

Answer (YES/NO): YES